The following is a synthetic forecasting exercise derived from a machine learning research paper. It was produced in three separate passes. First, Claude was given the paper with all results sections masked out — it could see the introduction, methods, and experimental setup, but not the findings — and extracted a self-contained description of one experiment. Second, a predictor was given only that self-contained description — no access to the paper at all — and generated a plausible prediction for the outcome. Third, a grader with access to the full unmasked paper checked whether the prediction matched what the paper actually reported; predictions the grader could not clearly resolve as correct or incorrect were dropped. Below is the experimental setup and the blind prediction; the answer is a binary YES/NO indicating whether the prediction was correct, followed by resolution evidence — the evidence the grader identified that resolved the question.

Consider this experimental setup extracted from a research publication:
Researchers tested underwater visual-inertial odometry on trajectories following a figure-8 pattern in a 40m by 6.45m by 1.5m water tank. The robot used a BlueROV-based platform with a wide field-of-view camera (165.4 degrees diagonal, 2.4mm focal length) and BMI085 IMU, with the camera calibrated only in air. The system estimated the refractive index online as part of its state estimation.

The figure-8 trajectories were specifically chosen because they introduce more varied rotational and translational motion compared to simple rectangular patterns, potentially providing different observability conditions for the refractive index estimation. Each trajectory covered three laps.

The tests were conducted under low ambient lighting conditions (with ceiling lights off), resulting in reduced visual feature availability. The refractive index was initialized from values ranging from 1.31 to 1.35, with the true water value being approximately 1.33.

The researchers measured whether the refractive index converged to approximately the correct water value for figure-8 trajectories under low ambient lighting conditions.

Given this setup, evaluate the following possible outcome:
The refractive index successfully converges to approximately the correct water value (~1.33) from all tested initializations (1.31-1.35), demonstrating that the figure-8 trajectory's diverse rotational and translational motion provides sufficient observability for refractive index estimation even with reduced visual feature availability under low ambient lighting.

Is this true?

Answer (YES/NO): YES